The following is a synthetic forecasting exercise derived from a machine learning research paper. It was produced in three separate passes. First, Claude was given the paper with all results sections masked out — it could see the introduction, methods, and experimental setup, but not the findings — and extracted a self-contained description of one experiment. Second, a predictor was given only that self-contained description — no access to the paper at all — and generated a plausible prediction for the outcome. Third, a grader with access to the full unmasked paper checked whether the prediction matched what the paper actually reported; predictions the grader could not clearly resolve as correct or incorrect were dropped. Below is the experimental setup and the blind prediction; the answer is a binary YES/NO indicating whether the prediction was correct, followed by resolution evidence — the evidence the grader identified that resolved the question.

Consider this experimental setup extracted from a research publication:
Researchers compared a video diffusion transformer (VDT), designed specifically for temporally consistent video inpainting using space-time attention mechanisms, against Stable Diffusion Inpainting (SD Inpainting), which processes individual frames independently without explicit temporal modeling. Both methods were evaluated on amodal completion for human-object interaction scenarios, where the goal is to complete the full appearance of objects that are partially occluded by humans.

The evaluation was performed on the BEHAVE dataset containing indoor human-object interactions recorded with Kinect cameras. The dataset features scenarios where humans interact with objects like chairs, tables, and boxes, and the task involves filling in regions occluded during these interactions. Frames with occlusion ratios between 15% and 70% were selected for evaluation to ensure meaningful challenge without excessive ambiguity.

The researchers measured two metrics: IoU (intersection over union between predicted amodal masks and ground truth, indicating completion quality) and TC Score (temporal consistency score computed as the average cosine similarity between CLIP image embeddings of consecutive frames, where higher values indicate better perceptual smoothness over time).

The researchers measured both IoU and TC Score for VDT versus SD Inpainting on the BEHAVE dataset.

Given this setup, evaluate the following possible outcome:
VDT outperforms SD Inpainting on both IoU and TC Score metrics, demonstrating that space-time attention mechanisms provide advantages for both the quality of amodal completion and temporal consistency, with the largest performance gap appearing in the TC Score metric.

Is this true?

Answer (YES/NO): NO